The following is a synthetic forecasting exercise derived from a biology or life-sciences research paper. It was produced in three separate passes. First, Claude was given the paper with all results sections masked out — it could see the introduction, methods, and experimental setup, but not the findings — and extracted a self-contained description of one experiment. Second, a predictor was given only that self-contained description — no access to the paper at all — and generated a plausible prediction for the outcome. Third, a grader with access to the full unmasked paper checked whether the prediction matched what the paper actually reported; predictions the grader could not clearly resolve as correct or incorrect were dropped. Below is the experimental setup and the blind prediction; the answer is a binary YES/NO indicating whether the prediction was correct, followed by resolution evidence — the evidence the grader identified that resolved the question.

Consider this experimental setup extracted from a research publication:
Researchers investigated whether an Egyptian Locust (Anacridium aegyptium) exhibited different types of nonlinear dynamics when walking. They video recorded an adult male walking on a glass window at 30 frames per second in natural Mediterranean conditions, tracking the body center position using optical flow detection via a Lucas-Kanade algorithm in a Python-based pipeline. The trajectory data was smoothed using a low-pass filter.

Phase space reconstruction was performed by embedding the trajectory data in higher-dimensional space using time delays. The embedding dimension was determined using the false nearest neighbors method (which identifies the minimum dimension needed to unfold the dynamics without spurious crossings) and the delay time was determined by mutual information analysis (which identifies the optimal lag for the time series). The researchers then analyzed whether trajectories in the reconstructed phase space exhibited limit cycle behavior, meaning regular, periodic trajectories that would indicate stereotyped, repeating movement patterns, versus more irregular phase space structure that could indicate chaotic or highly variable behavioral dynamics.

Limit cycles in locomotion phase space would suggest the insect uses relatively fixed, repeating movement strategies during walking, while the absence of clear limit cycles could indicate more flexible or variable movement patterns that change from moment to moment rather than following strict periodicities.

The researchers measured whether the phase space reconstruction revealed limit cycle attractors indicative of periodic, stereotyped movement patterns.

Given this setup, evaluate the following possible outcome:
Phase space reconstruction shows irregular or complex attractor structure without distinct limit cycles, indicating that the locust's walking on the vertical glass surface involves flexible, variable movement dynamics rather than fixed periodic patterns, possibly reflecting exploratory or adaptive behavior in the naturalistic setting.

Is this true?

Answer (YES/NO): NO